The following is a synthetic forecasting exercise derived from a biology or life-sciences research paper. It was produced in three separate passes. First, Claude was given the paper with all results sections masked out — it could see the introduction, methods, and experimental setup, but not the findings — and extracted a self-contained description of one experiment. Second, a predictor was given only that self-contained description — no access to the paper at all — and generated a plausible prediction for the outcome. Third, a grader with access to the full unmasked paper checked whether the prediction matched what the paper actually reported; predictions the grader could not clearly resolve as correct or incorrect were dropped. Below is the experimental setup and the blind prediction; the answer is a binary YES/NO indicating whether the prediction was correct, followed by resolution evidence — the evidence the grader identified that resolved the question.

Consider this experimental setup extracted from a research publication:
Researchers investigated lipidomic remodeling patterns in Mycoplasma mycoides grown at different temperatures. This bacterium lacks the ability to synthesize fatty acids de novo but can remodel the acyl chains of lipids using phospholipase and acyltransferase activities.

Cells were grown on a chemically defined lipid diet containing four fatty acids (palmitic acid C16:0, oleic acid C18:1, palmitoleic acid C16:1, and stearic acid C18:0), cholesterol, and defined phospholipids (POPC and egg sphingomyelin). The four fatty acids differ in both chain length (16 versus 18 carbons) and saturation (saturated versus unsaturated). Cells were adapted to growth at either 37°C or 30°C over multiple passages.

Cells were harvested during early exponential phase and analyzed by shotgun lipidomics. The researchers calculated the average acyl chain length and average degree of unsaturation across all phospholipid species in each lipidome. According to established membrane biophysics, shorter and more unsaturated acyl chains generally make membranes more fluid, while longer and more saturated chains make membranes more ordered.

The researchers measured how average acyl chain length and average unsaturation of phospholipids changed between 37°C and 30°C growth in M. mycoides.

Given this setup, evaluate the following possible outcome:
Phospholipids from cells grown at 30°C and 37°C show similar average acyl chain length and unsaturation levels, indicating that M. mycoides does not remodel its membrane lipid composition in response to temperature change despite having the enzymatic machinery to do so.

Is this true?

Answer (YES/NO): NO